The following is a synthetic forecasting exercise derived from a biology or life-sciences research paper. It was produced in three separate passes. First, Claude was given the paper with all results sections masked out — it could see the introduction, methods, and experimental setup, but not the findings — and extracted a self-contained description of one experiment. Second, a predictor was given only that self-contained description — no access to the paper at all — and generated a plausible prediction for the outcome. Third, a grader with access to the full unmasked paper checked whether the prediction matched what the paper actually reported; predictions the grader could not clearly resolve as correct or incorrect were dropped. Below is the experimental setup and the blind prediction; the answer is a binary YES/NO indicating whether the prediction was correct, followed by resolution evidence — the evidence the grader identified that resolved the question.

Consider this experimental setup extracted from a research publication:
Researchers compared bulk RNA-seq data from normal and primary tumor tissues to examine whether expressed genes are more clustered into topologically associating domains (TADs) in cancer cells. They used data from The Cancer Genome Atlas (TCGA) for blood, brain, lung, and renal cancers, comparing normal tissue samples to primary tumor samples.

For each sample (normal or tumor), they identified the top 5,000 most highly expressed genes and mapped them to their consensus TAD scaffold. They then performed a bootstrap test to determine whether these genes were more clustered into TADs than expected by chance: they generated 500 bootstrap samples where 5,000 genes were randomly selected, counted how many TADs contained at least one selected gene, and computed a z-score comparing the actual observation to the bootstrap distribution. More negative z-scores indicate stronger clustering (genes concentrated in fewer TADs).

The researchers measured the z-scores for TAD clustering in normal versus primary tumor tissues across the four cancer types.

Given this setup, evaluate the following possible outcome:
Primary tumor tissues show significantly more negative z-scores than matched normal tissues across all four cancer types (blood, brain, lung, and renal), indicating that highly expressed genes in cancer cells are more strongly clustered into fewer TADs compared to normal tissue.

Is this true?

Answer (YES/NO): YES